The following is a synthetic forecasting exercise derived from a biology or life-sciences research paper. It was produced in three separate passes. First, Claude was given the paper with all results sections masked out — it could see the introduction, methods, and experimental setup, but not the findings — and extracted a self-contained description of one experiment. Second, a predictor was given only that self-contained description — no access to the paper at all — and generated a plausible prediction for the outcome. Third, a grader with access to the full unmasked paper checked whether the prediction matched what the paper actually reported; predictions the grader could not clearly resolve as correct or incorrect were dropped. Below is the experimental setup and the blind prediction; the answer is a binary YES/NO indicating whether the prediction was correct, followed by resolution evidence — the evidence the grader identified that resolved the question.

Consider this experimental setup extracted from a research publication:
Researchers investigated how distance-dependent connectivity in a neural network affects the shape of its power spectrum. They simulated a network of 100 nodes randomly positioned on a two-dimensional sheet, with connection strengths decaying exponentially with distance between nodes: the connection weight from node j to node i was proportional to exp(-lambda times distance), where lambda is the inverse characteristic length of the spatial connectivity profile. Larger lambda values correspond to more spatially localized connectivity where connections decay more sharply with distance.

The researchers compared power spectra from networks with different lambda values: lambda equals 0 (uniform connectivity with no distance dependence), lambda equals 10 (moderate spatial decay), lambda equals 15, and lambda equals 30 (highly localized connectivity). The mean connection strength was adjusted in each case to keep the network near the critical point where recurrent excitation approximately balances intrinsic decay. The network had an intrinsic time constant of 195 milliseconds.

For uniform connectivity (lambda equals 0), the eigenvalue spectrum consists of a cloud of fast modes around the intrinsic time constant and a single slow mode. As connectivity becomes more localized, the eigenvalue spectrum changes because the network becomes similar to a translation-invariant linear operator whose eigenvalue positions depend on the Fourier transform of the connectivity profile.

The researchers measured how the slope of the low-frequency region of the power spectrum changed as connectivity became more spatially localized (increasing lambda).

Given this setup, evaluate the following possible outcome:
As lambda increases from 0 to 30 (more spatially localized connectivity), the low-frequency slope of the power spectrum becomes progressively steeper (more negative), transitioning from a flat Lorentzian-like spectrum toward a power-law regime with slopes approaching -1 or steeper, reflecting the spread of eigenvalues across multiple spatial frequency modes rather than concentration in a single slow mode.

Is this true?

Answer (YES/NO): NO